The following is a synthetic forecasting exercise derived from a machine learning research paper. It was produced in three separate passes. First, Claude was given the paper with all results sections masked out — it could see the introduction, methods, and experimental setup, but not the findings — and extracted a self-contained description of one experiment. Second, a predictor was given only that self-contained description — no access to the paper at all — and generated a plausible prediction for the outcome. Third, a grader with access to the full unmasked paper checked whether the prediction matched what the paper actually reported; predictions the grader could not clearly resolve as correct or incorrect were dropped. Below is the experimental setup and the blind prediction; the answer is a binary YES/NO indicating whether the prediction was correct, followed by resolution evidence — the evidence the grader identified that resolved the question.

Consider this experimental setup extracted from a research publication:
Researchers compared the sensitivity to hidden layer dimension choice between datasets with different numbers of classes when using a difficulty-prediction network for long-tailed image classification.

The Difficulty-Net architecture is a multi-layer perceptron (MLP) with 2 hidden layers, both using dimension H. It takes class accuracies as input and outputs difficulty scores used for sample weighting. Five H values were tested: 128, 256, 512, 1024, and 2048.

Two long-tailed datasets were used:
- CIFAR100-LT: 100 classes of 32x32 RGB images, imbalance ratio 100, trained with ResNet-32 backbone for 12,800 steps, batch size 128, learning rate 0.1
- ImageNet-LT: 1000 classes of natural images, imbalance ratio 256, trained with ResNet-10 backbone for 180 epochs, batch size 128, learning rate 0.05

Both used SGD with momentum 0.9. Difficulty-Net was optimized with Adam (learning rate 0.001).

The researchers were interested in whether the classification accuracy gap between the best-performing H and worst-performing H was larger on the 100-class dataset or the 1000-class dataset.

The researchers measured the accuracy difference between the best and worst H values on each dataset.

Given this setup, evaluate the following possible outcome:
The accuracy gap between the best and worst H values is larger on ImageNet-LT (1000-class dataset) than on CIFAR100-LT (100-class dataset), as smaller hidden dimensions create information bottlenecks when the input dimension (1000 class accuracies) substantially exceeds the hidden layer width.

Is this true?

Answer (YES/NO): YES